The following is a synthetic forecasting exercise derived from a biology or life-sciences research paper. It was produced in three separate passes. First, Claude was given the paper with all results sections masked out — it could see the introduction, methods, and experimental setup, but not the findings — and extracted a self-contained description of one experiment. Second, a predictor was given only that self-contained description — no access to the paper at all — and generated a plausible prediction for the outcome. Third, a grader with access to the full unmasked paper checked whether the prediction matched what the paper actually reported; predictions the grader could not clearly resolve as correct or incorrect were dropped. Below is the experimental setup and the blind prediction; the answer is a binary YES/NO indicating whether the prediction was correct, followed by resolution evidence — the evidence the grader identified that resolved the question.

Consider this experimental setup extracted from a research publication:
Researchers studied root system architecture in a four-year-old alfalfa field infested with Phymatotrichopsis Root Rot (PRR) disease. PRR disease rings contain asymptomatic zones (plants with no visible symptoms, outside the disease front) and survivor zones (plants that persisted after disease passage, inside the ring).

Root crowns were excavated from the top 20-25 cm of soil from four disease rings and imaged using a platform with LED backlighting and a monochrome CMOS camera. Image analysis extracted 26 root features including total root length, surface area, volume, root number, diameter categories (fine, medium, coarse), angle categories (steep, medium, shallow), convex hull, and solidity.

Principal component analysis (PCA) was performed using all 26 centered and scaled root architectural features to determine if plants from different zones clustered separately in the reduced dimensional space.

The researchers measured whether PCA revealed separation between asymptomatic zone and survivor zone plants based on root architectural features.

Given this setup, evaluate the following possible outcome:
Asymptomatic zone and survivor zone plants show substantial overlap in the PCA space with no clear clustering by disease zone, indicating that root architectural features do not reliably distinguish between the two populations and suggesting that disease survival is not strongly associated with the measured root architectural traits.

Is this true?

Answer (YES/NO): NO